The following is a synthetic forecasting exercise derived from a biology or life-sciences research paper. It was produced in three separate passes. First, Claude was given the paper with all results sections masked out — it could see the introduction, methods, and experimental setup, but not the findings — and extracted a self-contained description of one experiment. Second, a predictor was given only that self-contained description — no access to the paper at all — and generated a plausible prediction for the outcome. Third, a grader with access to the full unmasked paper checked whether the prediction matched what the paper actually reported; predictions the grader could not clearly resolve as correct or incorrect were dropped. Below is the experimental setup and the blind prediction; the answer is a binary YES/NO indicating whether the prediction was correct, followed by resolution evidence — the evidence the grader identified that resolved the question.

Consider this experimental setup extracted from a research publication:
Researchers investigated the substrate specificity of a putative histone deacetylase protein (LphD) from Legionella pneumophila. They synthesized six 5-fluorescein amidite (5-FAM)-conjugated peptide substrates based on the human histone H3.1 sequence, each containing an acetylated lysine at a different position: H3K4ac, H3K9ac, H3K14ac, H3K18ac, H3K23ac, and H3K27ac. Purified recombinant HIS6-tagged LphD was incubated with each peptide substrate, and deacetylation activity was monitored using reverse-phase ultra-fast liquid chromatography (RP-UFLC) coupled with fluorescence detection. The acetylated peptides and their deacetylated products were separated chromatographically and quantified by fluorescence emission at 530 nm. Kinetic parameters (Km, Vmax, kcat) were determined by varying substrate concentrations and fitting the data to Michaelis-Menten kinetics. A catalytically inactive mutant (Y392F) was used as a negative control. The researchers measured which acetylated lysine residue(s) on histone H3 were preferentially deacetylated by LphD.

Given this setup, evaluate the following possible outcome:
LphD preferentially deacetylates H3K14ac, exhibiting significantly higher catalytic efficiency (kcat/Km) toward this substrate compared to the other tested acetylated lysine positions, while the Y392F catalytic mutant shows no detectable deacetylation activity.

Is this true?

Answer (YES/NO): YES